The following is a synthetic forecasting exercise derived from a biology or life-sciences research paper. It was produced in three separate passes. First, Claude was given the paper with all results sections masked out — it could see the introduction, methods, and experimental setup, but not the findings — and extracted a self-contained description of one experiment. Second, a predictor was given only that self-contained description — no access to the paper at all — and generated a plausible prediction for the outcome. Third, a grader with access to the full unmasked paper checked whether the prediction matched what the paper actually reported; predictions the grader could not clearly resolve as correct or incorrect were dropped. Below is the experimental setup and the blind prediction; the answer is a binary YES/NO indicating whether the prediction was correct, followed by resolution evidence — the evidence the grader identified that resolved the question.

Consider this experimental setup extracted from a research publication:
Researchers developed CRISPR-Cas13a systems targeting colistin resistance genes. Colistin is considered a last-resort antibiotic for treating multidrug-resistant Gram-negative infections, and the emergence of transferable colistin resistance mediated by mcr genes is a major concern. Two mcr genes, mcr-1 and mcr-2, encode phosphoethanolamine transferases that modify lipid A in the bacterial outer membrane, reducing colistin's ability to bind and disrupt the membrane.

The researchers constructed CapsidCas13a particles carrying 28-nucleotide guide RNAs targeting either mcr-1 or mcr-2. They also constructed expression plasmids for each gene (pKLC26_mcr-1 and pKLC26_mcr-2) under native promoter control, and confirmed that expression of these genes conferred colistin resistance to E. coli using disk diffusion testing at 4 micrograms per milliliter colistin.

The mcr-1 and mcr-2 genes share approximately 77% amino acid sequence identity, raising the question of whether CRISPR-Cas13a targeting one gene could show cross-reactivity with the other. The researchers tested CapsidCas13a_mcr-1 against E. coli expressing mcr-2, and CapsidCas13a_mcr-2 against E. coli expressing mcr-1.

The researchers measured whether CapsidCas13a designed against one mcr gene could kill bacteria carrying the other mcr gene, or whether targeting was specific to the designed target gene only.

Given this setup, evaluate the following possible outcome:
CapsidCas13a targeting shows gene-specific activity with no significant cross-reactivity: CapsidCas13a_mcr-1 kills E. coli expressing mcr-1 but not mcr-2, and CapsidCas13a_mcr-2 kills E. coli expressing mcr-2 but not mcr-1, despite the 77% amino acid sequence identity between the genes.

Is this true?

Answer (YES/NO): YES